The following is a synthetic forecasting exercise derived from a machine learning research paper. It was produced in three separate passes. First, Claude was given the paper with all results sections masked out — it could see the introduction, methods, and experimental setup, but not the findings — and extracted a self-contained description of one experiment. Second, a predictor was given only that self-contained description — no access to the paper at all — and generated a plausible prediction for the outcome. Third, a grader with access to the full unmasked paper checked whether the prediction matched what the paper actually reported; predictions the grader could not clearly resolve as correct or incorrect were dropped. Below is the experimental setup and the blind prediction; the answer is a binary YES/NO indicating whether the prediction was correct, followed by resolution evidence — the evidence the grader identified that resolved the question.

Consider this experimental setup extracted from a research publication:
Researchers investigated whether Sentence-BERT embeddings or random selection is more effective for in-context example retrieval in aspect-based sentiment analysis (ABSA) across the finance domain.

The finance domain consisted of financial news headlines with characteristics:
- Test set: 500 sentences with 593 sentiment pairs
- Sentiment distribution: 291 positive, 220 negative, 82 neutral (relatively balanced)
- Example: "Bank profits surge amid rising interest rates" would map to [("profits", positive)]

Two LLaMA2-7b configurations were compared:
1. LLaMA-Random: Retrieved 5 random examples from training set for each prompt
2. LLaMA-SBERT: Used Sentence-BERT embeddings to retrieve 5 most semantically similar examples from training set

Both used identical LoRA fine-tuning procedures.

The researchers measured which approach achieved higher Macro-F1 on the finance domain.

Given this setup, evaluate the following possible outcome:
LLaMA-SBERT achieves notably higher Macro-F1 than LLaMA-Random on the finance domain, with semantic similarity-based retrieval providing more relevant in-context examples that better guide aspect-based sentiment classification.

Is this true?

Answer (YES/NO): NO